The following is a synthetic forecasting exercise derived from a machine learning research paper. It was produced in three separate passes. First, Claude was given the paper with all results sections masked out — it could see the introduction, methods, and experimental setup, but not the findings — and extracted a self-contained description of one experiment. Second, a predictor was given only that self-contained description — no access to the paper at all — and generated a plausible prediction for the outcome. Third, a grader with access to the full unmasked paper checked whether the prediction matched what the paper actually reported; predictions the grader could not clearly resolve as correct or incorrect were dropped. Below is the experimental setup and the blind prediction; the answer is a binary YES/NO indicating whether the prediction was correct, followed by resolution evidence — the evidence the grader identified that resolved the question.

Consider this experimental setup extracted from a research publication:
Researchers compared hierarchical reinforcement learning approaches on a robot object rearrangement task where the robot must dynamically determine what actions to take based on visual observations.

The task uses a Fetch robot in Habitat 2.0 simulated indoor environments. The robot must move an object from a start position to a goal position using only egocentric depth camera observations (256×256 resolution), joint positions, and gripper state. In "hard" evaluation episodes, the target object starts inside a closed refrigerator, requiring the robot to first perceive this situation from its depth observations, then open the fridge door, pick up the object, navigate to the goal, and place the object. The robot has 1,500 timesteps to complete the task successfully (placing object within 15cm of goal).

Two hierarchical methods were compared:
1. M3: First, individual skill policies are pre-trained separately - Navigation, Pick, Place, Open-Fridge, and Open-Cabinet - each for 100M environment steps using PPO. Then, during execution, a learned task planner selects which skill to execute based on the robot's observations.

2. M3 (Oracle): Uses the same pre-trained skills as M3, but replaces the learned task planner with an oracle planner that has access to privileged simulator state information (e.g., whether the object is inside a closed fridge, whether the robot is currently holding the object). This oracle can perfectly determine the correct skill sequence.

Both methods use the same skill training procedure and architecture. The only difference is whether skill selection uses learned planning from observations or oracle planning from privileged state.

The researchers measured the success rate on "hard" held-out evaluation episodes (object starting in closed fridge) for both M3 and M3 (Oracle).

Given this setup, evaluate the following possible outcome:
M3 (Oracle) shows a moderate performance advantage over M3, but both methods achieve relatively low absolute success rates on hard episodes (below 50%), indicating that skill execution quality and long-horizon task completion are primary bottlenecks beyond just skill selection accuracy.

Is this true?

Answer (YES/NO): NO